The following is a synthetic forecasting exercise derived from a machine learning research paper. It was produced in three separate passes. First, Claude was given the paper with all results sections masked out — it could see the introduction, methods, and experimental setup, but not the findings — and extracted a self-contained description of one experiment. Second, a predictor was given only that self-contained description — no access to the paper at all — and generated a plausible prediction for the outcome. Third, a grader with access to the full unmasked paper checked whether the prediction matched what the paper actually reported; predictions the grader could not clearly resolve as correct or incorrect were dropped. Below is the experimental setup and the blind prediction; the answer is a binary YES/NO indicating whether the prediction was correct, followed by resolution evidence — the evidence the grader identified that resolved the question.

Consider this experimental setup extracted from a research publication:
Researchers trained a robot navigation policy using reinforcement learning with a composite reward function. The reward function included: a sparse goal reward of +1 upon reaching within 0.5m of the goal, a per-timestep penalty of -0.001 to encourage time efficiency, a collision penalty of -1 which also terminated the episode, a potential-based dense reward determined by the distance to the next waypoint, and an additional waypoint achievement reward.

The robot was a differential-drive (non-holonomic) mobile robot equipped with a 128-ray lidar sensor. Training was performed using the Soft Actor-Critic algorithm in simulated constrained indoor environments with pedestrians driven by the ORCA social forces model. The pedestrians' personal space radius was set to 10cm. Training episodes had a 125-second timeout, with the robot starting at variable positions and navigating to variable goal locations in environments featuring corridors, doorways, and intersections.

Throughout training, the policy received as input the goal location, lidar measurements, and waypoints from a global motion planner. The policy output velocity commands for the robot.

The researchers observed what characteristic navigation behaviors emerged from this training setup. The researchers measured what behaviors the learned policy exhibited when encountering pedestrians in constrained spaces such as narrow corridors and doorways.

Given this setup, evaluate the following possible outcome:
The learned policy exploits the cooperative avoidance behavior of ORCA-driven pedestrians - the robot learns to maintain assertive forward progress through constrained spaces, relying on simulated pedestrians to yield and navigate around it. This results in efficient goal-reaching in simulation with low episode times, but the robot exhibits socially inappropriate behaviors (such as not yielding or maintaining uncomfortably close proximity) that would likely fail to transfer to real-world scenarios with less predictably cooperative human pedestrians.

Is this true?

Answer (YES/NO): NO